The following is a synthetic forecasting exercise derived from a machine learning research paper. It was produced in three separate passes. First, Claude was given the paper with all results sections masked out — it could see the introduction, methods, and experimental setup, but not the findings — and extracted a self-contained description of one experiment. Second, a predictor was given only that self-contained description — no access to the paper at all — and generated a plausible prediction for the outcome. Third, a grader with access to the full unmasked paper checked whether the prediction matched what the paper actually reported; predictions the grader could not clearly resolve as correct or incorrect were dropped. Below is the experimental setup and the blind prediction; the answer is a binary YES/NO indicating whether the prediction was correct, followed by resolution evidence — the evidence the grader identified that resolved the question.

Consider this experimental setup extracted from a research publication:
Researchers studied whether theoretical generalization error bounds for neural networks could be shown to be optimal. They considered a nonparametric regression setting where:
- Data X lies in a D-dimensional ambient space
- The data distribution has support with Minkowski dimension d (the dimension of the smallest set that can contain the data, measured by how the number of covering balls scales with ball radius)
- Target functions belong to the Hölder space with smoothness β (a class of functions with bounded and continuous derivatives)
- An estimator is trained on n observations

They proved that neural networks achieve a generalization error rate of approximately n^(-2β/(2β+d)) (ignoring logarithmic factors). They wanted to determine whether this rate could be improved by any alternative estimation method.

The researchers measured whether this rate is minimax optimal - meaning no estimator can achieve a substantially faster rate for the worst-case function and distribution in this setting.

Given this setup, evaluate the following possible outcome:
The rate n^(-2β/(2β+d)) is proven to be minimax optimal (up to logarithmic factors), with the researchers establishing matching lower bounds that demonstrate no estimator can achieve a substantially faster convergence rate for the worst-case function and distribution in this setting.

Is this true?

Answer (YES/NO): YES